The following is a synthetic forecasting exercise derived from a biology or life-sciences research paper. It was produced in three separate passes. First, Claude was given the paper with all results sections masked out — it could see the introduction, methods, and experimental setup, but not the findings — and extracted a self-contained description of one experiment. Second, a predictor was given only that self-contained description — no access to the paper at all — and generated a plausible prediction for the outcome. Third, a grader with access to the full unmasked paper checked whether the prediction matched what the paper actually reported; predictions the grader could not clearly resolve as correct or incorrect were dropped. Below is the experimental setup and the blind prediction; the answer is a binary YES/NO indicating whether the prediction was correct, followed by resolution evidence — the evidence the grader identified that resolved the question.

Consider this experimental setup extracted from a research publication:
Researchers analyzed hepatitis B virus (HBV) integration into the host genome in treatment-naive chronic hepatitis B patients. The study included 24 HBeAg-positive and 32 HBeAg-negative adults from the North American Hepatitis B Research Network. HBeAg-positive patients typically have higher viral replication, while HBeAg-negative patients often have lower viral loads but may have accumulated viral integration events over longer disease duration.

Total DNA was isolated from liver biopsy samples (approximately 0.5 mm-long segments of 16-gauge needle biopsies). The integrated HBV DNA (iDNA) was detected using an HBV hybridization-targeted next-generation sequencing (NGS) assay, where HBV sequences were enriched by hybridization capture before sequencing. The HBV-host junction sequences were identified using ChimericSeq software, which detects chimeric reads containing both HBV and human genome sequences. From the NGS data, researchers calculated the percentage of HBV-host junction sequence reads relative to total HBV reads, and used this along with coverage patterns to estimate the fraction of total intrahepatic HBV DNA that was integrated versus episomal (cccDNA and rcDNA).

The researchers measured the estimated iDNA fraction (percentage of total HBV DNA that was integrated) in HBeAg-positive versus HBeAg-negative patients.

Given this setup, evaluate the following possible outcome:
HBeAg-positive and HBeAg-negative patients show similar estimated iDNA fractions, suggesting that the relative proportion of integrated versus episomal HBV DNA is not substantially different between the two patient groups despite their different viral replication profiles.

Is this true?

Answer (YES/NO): NO